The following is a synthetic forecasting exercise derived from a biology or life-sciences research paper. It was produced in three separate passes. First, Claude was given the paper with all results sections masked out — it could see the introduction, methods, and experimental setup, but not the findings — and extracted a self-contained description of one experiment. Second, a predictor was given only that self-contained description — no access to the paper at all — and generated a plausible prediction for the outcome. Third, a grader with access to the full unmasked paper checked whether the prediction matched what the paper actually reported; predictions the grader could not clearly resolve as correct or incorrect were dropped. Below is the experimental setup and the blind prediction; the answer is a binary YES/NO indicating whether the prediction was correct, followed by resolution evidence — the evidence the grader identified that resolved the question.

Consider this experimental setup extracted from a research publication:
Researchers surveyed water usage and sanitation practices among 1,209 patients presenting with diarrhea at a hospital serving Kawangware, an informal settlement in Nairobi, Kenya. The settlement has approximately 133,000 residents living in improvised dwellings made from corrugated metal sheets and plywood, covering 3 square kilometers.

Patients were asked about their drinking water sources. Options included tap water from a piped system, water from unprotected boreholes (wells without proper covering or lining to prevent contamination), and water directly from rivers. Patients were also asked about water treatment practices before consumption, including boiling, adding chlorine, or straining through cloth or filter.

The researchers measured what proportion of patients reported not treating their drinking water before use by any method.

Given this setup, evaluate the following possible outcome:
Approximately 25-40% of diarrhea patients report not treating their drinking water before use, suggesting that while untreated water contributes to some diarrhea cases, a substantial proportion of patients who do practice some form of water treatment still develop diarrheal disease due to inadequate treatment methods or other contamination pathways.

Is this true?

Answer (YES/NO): YES